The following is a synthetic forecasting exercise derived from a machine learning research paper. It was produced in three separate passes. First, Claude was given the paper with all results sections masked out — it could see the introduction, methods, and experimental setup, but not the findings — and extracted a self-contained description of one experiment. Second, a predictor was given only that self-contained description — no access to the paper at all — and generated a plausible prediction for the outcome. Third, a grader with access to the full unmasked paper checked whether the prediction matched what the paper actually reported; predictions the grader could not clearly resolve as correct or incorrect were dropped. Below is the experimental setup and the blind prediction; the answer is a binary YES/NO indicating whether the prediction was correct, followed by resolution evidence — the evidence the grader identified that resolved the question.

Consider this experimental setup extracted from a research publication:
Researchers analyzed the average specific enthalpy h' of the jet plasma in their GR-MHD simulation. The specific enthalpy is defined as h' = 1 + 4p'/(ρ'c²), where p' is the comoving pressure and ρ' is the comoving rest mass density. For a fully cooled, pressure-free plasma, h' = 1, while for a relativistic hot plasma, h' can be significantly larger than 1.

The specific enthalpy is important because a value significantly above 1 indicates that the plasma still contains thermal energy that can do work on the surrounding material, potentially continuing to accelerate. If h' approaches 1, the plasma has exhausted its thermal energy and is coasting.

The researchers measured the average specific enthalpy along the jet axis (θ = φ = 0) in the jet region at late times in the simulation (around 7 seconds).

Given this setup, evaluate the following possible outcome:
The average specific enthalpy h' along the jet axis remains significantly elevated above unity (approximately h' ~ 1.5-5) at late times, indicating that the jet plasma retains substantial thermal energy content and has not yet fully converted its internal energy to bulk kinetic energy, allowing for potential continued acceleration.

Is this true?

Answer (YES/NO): YES